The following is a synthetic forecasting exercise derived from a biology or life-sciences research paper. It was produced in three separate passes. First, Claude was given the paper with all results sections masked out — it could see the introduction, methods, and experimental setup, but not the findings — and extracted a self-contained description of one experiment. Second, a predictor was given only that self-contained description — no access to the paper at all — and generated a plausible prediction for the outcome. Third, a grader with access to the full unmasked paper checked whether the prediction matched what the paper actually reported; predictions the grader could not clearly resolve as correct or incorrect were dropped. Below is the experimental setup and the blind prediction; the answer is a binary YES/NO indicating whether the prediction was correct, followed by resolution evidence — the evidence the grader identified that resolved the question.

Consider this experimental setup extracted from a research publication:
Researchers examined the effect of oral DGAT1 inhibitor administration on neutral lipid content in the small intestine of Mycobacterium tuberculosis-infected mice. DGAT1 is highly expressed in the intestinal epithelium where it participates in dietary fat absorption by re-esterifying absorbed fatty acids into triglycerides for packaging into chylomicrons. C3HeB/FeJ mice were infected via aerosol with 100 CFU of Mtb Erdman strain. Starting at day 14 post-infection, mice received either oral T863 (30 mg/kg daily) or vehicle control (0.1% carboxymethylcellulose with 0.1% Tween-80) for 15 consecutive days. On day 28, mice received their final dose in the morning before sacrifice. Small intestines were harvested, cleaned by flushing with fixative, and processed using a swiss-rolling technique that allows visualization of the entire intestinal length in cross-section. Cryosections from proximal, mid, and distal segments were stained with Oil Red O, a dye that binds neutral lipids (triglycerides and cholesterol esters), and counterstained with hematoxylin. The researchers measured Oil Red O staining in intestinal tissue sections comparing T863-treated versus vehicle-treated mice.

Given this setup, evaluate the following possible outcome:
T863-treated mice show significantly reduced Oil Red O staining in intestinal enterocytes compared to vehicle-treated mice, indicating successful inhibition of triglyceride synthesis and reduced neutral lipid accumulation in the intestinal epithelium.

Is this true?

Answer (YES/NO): NO